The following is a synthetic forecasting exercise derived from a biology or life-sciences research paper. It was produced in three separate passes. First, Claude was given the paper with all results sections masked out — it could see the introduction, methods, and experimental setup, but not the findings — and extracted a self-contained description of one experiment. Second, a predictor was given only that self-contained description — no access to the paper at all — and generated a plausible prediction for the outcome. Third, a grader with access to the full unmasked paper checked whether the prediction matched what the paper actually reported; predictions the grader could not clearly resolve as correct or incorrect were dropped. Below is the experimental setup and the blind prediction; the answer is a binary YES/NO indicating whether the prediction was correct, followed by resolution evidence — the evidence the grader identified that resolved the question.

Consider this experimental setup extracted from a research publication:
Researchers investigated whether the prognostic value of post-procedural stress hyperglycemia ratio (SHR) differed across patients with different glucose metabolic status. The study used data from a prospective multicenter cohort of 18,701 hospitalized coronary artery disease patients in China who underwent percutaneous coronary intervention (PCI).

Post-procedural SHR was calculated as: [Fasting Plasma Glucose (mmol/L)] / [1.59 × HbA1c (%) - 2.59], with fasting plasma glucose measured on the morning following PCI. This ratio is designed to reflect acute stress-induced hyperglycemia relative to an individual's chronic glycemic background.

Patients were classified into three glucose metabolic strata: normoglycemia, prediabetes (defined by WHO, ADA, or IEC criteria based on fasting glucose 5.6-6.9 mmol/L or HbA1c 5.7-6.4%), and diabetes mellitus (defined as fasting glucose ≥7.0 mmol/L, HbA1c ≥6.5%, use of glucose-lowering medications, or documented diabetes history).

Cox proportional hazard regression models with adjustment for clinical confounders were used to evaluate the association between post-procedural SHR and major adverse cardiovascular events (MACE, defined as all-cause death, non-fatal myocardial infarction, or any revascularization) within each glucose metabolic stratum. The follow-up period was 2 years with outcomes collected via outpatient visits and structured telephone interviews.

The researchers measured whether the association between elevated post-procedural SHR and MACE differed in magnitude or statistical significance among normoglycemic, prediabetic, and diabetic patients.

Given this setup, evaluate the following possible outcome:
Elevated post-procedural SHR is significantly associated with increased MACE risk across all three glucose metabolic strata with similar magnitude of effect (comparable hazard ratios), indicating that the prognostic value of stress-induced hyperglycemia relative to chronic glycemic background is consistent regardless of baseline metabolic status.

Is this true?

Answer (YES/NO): NO